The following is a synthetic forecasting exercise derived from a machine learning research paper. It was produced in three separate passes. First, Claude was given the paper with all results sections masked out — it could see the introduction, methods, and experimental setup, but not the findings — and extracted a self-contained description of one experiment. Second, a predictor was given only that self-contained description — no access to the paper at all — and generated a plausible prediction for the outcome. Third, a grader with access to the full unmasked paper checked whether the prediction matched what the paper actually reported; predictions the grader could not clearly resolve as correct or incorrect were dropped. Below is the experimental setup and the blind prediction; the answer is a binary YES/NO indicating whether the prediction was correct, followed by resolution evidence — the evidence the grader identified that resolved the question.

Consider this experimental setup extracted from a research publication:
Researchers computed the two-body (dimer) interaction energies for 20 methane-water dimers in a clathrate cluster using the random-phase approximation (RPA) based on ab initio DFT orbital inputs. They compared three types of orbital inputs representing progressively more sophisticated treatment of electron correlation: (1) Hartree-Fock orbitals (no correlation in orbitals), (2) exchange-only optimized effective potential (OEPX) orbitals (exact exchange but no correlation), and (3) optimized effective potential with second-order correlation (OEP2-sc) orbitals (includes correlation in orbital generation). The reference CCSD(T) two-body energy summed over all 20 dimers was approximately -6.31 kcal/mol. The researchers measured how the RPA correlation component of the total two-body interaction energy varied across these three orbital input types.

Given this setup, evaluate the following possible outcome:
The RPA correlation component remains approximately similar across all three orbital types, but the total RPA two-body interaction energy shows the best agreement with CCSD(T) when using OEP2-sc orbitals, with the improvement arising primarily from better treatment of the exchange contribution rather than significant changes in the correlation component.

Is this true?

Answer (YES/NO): NO